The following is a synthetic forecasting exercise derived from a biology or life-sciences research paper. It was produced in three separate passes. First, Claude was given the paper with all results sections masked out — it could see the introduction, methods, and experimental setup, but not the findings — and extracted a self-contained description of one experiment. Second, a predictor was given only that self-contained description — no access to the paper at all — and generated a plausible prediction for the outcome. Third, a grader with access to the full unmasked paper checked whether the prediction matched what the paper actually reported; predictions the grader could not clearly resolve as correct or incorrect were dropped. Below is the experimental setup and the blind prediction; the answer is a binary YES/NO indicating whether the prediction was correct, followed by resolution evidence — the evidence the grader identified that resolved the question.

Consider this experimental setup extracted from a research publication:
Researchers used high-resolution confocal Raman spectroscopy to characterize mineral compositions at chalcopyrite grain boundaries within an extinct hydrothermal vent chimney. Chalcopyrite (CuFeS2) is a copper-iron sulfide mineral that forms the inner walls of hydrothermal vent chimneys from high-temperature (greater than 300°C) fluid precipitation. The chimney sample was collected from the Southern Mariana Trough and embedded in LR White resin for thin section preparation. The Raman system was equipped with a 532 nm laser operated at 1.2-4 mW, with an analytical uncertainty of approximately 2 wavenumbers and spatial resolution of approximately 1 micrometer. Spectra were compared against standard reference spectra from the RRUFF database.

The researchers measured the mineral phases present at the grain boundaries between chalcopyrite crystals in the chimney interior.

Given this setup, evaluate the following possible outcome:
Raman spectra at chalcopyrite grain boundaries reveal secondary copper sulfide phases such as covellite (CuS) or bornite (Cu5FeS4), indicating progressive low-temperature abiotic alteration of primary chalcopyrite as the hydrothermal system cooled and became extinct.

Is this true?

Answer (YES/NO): NO